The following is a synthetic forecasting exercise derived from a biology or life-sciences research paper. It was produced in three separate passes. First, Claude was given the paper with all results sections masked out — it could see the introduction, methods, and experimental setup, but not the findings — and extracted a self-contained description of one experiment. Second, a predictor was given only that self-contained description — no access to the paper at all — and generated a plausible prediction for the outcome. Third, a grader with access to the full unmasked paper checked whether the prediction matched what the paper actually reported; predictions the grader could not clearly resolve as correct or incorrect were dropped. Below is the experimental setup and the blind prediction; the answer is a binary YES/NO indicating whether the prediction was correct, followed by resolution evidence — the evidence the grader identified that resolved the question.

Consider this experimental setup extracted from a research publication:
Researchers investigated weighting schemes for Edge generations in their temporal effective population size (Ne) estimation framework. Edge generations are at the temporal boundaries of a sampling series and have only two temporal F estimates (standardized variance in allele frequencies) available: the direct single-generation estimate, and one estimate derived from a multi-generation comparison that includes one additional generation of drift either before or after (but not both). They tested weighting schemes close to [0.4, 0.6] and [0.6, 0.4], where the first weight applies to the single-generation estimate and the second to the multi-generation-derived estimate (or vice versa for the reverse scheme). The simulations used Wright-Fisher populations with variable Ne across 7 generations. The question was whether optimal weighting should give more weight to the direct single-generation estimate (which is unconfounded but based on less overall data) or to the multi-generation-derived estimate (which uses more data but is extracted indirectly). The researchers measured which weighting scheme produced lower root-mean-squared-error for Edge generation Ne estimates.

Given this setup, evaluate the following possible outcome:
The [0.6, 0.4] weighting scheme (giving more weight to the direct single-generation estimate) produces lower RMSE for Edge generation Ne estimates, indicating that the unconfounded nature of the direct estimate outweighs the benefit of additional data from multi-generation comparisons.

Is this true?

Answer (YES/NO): YES